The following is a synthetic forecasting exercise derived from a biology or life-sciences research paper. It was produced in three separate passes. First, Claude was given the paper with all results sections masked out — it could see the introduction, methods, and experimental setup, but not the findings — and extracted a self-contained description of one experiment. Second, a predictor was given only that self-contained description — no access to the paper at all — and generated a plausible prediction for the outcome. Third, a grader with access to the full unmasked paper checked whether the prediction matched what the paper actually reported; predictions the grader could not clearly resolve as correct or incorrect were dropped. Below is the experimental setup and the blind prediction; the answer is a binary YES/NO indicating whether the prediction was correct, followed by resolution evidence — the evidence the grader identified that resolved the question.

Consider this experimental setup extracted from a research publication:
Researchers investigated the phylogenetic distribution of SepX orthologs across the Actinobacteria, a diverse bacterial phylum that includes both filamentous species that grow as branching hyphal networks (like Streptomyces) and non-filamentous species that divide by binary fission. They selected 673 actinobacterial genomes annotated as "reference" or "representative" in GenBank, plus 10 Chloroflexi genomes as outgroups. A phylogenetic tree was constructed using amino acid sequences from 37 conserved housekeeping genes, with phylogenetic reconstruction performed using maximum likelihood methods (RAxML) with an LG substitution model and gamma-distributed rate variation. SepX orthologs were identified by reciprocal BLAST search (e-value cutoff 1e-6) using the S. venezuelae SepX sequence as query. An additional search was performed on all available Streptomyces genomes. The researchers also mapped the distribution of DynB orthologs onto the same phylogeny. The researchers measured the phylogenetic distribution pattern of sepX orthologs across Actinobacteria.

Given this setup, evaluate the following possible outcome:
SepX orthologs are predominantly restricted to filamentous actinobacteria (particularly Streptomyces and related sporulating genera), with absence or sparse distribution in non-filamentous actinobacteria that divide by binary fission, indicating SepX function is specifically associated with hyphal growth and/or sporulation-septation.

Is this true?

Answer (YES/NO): NO